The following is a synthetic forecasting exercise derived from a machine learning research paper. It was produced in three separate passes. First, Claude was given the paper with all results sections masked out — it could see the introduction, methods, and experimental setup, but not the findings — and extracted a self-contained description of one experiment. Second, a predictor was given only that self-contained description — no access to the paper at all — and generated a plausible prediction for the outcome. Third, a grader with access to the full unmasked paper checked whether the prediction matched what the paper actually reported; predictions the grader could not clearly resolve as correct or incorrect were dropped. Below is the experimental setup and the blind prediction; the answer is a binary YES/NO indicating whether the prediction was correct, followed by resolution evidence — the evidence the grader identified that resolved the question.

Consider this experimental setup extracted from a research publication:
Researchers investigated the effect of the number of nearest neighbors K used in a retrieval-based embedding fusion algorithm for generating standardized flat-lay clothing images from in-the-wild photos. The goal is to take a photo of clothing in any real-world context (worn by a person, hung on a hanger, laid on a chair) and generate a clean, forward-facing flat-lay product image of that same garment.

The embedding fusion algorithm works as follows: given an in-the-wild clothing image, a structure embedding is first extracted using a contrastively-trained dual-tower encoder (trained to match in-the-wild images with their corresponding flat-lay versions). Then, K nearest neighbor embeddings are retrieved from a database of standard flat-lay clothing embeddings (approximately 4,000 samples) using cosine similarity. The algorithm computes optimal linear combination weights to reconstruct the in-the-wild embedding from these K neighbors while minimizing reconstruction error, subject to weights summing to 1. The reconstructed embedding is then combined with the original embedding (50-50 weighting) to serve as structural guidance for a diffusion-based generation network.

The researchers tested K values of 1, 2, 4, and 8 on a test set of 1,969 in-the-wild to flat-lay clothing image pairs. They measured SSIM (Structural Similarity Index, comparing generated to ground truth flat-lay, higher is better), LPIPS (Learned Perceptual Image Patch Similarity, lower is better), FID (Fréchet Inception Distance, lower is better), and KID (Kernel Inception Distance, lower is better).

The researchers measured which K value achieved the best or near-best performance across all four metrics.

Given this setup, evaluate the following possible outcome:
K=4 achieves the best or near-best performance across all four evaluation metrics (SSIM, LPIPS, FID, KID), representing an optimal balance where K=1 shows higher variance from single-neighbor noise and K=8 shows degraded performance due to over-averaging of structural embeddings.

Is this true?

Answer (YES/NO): NO